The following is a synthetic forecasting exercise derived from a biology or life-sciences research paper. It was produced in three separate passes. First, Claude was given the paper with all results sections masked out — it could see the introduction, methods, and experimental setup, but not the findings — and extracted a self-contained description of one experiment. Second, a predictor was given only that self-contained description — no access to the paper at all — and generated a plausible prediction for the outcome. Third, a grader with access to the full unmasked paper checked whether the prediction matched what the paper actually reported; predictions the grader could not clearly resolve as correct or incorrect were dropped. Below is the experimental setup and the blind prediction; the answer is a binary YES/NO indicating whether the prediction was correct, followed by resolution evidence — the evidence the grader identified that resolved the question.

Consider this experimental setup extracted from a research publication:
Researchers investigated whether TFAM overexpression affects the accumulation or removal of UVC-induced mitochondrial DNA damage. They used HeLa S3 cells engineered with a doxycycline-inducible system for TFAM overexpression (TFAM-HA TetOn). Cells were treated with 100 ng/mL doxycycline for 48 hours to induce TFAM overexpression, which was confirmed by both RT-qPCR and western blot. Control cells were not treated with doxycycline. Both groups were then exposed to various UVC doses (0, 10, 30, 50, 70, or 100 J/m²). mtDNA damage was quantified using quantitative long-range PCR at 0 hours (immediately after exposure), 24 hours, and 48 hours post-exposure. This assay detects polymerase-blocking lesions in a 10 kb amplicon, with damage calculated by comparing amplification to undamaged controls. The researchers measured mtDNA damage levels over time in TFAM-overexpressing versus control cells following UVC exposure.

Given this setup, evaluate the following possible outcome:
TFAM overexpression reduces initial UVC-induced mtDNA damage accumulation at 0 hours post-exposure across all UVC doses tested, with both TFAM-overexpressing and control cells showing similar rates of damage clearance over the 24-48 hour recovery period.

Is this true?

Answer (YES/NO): NO